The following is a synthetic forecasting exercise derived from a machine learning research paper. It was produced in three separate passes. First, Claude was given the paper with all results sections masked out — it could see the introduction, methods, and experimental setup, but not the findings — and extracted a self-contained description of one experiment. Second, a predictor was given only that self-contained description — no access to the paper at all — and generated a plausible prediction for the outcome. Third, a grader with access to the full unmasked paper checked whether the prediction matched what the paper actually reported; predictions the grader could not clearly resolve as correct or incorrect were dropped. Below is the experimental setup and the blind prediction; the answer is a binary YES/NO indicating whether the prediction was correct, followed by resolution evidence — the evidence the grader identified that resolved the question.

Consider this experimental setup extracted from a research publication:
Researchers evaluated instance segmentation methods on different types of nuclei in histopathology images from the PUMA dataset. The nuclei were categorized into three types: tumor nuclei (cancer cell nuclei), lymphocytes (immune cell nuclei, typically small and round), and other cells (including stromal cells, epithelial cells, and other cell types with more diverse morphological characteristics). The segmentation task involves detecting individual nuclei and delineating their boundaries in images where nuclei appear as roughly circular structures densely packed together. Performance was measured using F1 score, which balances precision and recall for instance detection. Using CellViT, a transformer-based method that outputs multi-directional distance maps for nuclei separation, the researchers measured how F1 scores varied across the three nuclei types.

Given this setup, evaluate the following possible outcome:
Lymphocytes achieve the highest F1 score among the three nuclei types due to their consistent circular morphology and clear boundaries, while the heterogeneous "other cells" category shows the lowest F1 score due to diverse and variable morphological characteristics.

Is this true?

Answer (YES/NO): NO